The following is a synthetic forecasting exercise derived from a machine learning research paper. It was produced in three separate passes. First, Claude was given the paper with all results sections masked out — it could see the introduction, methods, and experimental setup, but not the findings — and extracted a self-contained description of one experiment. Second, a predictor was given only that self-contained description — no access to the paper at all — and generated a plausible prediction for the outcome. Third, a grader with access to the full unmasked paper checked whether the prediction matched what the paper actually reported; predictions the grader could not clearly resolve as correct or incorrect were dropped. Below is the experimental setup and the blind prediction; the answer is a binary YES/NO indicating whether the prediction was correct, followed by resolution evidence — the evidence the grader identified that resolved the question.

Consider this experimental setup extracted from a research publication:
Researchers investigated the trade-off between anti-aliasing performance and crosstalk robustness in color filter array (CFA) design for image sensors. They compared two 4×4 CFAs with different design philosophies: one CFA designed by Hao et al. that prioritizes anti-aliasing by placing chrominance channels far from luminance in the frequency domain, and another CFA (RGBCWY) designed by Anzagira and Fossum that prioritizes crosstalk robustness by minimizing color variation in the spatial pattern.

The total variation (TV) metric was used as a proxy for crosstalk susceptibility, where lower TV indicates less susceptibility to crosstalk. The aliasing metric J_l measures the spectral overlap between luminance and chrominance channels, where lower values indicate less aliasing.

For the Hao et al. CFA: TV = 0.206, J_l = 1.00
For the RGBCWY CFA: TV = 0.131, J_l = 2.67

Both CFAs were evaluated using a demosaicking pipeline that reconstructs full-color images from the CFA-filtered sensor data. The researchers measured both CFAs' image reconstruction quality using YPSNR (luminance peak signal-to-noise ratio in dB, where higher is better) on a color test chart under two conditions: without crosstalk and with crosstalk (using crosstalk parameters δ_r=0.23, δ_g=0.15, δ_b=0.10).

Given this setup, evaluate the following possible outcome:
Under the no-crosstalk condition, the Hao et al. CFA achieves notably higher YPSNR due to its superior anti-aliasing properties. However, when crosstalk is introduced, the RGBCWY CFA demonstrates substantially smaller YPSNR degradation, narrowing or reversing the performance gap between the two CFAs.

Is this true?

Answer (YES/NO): YES